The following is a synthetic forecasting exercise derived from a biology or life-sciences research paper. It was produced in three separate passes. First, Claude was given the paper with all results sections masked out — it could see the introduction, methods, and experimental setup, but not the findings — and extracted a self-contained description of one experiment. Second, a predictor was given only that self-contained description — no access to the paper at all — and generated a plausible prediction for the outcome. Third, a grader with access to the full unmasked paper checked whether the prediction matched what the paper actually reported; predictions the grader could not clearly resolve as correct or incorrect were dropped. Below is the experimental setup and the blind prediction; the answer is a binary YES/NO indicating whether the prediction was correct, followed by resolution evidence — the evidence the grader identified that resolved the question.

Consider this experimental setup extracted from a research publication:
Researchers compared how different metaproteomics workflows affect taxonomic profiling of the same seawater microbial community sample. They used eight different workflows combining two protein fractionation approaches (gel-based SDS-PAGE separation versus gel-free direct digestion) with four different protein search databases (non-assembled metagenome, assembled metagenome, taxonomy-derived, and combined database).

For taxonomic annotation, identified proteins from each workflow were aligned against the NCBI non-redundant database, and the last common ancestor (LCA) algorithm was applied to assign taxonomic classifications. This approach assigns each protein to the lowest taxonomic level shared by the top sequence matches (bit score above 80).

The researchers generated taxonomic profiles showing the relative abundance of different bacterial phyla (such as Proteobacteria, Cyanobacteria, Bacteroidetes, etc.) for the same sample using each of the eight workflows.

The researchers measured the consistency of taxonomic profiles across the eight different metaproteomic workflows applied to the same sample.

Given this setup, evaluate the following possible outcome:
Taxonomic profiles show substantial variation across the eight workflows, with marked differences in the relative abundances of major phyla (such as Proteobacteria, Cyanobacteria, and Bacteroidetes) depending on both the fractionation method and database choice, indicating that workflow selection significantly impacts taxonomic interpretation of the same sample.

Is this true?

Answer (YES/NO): NO